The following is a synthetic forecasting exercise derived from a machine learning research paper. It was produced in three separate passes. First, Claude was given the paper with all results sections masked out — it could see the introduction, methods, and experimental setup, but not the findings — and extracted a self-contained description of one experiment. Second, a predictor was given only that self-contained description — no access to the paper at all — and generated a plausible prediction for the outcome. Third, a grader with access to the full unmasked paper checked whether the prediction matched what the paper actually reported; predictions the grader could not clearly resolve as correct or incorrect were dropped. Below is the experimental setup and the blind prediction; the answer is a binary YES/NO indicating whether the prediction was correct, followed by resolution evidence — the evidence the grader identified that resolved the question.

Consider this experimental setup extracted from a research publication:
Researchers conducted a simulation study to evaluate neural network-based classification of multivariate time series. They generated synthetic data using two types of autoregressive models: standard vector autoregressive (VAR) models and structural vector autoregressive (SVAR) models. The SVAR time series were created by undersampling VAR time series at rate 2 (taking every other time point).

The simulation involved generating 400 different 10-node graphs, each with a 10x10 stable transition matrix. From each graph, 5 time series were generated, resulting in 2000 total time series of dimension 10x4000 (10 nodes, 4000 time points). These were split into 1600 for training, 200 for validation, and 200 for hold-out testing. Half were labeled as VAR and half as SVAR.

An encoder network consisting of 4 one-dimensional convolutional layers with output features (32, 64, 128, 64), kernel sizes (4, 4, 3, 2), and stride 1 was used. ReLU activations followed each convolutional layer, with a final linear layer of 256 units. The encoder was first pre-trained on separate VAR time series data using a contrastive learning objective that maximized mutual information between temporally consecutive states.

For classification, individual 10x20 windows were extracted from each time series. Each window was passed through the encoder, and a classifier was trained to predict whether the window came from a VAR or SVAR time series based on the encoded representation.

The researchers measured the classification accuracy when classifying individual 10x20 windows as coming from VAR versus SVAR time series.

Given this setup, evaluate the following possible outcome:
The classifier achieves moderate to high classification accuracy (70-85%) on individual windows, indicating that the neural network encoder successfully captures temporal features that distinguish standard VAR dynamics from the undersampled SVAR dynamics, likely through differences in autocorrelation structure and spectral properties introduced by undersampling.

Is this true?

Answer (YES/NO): NO